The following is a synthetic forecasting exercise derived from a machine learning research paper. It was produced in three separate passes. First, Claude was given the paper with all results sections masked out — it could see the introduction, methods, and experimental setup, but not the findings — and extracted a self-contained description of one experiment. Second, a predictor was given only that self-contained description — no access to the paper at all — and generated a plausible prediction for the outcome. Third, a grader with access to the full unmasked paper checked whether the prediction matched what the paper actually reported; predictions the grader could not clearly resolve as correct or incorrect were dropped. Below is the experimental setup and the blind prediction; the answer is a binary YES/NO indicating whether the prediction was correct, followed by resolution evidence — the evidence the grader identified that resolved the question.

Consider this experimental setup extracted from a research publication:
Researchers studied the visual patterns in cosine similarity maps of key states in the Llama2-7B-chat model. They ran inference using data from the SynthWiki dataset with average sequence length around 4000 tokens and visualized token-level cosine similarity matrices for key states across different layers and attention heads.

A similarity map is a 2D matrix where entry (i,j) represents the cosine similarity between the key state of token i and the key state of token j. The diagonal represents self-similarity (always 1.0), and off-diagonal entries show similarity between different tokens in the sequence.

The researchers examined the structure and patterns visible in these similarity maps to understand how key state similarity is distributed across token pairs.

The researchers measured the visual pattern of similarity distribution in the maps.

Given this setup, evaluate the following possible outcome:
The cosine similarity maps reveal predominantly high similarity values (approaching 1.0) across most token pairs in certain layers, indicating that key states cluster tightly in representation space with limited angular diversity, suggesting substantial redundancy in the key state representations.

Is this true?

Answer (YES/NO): NO